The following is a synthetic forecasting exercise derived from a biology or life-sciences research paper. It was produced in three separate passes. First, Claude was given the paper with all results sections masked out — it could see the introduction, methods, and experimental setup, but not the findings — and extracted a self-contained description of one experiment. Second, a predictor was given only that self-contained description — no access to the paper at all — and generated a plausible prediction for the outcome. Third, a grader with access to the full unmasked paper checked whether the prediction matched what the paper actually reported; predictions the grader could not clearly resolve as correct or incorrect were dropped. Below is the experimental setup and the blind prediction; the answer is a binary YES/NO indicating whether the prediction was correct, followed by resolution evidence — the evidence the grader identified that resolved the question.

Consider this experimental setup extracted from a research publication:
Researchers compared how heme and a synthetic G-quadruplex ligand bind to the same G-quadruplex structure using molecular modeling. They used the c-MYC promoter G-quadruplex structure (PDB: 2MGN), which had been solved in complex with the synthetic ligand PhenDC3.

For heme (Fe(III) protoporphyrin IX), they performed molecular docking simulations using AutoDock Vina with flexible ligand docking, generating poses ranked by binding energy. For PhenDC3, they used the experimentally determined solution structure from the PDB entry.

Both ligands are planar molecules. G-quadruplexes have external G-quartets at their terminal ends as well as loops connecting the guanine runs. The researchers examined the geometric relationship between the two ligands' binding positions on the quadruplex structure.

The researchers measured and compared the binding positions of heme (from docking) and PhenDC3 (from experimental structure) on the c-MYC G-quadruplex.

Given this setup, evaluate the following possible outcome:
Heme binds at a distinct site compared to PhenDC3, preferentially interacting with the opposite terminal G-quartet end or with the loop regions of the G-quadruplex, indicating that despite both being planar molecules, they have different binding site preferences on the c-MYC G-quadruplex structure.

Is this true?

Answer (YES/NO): NO